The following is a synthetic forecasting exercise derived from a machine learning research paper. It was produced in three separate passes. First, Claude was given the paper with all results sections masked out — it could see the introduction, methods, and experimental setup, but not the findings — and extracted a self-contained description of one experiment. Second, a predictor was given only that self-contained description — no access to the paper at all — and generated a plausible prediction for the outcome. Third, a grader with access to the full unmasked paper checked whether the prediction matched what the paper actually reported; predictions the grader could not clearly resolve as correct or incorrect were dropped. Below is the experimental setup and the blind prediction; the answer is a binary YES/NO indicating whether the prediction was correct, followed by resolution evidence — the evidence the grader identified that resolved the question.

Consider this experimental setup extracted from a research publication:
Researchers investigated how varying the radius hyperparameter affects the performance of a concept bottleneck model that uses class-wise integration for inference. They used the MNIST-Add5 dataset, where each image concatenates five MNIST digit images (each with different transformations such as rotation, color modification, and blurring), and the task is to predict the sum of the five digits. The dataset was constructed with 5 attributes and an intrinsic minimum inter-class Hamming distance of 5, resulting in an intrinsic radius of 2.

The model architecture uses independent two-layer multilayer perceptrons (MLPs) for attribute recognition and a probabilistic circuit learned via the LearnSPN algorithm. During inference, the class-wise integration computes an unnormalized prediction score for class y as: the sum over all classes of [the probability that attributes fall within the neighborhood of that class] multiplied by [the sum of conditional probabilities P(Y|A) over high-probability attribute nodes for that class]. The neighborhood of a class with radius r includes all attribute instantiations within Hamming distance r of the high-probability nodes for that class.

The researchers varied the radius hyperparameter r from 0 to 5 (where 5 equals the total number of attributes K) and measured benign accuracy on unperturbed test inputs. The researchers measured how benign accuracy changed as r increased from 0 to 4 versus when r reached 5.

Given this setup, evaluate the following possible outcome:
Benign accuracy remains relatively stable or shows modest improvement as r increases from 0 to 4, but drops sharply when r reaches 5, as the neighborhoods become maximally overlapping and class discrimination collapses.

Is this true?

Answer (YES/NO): YES